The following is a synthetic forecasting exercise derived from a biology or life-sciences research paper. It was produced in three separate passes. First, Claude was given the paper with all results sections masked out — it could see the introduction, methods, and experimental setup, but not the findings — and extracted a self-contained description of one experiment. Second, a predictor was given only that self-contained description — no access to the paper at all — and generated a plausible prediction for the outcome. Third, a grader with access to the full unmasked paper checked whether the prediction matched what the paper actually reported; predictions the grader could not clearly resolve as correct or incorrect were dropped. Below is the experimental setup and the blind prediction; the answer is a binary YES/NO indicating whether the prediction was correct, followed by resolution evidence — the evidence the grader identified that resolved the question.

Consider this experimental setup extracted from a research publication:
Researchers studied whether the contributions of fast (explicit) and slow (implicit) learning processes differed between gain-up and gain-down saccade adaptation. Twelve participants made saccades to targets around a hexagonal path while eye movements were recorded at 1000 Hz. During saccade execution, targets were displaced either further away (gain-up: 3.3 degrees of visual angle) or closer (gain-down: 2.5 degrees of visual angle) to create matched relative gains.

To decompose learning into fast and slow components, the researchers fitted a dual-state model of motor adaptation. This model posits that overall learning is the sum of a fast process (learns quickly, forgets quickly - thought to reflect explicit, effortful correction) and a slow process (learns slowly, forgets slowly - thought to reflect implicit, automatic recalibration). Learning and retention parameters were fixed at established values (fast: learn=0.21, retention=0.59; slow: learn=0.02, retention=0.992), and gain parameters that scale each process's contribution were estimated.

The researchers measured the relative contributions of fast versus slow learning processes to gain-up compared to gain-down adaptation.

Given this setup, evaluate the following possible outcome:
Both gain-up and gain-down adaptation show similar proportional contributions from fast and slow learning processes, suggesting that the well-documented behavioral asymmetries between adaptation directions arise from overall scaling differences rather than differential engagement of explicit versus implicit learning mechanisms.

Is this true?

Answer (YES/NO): YES